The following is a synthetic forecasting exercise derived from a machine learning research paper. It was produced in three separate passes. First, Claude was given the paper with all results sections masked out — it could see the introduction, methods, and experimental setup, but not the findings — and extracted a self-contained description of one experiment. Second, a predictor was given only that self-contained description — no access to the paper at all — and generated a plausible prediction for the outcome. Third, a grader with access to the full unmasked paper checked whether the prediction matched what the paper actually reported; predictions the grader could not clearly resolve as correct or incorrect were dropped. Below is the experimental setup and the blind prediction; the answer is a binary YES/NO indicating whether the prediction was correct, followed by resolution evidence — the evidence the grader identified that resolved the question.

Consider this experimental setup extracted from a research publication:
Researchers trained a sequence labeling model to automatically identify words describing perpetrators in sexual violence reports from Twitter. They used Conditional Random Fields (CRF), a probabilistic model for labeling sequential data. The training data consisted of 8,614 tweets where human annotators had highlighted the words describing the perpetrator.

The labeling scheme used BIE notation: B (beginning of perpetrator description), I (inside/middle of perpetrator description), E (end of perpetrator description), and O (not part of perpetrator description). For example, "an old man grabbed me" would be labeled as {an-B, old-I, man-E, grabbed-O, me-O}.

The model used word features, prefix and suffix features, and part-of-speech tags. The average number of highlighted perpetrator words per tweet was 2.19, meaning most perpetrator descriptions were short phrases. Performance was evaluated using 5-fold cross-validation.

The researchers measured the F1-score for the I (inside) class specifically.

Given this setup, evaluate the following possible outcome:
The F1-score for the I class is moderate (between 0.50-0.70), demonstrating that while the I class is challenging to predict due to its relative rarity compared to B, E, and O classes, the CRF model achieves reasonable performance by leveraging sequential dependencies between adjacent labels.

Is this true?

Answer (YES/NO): NO